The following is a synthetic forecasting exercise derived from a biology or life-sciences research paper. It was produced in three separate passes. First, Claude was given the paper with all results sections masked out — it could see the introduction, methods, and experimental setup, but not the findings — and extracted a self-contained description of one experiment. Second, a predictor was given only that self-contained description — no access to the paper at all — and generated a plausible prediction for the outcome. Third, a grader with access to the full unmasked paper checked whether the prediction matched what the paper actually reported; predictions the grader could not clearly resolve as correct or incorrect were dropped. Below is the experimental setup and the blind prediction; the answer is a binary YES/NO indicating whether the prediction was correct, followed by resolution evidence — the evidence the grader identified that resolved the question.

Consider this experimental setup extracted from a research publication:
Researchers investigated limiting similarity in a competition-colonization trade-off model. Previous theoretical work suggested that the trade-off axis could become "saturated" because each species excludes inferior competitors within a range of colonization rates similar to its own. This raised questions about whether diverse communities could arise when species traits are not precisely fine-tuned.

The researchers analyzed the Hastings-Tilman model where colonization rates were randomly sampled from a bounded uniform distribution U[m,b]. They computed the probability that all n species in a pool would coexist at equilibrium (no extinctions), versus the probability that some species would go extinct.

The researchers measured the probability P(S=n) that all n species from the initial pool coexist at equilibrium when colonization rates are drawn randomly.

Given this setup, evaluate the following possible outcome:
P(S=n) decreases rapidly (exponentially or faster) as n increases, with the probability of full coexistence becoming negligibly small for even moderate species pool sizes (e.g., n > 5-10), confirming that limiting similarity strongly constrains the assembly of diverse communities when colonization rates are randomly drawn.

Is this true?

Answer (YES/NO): YES